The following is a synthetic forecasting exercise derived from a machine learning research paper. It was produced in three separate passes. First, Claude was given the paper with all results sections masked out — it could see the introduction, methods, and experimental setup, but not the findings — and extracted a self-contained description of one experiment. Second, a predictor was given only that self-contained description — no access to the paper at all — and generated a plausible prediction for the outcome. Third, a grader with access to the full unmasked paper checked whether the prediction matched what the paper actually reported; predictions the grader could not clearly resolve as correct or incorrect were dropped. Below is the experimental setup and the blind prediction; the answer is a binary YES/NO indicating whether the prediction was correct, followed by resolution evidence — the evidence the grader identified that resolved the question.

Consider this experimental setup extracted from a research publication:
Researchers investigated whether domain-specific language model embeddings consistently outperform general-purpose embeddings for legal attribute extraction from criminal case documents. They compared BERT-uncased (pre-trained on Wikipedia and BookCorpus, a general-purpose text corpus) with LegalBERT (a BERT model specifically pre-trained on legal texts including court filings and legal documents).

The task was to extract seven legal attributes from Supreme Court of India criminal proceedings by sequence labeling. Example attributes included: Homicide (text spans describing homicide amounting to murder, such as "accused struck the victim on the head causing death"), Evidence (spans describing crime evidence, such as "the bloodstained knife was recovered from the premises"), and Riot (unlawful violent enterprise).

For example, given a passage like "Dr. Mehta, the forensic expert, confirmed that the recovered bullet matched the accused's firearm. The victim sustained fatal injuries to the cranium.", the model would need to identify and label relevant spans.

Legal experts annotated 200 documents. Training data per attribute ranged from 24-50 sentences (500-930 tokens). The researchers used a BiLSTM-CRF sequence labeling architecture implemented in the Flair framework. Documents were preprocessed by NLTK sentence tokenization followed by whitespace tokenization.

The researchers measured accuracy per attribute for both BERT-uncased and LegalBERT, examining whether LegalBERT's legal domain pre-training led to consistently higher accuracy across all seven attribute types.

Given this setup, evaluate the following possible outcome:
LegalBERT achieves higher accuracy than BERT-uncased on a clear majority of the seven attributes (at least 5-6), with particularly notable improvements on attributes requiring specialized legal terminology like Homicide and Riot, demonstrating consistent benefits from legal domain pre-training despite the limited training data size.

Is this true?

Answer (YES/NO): YES